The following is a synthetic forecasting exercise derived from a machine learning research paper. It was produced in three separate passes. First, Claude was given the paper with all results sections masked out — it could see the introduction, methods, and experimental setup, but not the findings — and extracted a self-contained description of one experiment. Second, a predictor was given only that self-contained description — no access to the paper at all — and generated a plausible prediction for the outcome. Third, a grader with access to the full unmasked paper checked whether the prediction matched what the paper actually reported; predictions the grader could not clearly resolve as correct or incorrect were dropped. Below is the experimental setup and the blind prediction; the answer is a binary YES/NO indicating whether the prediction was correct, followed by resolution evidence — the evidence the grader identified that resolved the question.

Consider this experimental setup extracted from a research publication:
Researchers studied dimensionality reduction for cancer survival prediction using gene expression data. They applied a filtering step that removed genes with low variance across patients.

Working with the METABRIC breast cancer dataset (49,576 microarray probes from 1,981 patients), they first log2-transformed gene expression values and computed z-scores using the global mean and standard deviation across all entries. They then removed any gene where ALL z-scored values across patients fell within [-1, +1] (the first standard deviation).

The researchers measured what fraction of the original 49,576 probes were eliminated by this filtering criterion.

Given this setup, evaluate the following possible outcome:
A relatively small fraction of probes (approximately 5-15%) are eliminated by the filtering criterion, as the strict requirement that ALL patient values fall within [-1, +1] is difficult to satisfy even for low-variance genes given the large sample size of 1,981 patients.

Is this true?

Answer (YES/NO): NO